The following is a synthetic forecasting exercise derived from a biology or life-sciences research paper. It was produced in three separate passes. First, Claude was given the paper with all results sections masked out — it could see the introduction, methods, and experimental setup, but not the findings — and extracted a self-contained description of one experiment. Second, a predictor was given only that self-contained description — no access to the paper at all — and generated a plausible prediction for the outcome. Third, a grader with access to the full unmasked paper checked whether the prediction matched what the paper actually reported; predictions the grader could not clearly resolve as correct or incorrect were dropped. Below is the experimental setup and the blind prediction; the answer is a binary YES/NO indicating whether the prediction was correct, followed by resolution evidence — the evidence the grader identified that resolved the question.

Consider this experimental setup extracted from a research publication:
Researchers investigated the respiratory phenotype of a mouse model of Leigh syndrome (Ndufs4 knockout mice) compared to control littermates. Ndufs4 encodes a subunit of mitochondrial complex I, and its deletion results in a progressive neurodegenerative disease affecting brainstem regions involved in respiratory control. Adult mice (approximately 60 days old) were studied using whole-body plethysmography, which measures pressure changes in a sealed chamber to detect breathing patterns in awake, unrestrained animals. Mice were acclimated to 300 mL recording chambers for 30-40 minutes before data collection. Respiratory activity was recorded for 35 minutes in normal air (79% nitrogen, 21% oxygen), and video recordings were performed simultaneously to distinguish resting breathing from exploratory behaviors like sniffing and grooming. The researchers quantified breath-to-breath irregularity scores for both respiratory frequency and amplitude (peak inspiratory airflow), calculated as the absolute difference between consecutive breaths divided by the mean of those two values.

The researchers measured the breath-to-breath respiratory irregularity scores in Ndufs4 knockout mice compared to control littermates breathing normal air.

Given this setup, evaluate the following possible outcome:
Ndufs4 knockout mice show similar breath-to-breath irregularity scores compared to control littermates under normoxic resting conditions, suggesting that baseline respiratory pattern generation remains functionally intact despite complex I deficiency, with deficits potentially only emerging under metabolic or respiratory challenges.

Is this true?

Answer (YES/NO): NO